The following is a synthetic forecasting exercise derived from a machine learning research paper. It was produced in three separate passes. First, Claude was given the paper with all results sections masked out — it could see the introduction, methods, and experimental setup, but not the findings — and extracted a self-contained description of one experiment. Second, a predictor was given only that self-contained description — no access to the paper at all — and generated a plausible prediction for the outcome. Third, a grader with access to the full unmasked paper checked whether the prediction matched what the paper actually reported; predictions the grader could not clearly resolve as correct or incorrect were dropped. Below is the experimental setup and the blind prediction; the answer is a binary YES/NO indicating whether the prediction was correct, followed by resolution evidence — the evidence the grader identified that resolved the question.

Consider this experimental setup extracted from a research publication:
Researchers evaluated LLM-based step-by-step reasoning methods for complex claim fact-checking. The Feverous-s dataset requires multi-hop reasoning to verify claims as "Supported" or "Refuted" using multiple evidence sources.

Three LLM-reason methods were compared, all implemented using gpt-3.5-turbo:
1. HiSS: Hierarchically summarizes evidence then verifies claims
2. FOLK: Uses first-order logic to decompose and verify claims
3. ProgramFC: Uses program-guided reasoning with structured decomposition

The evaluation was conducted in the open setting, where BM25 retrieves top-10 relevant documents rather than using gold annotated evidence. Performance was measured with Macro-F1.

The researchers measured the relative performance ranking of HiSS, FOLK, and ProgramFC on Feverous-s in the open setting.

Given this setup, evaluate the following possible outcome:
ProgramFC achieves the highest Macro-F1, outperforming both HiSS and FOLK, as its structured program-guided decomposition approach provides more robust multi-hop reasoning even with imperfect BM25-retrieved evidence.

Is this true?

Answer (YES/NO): YES